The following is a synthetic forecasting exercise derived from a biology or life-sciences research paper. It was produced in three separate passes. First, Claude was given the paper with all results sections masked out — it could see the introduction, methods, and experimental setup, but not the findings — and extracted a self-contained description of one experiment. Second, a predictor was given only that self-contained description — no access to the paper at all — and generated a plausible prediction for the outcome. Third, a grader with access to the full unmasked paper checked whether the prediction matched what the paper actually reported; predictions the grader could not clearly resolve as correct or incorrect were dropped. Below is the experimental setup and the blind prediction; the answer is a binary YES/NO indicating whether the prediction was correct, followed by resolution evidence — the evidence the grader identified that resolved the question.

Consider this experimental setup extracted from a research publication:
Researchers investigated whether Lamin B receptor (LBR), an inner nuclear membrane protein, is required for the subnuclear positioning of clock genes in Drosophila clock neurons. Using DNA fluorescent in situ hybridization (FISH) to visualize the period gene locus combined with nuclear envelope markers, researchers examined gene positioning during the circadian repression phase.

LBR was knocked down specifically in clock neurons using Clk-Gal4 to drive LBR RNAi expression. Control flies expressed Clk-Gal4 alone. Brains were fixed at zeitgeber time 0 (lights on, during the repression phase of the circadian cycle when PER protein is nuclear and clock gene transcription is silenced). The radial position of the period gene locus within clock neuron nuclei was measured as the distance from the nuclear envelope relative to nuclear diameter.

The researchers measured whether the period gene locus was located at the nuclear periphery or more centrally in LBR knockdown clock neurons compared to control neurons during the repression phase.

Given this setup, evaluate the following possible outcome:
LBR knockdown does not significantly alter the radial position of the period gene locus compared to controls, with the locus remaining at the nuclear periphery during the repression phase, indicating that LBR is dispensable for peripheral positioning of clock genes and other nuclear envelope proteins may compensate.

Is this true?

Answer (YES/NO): NO